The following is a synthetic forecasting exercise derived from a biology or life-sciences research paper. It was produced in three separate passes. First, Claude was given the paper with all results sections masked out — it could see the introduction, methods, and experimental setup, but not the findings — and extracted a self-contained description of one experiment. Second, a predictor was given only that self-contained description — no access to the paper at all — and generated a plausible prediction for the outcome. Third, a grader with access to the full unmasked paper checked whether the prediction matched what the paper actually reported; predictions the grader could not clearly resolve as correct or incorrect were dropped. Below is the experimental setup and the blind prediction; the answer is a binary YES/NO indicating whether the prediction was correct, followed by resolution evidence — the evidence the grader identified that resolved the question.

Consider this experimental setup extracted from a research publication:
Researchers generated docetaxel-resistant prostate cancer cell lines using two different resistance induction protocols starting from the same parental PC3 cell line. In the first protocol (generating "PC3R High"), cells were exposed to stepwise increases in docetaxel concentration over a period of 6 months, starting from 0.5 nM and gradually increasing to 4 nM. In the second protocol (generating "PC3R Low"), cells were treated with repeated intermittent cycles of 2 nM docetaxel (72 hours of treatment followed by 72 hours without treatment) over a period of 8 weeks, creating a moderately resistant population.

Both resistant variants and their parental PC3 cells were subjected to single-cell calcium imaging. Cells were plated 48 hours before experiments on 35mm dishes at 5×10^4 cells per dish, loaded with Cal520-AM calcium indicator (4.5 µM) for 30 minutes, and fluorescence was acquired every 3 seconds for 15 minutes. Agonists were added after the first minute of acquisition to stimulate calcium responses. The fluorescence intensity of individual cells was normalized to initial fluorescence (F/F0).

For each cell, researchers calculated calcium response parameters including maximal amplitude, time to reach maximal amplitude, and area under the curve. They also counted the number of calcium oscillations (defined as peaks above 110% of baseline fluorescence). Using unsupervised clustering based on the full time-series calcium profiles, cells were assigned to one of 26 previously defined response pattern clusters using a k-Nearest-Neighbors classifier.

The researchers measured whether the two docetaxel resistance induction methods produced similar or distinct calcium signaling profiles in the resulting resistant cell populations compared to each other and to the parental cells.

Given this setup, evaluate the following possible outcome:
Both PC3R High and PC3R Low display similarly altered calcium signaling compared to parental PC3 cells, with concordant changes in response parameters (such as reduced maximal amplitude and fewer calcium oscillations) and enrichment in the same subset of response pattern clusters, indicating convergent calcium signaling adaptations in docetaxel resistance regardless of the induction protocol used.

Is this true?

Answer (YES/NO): NO